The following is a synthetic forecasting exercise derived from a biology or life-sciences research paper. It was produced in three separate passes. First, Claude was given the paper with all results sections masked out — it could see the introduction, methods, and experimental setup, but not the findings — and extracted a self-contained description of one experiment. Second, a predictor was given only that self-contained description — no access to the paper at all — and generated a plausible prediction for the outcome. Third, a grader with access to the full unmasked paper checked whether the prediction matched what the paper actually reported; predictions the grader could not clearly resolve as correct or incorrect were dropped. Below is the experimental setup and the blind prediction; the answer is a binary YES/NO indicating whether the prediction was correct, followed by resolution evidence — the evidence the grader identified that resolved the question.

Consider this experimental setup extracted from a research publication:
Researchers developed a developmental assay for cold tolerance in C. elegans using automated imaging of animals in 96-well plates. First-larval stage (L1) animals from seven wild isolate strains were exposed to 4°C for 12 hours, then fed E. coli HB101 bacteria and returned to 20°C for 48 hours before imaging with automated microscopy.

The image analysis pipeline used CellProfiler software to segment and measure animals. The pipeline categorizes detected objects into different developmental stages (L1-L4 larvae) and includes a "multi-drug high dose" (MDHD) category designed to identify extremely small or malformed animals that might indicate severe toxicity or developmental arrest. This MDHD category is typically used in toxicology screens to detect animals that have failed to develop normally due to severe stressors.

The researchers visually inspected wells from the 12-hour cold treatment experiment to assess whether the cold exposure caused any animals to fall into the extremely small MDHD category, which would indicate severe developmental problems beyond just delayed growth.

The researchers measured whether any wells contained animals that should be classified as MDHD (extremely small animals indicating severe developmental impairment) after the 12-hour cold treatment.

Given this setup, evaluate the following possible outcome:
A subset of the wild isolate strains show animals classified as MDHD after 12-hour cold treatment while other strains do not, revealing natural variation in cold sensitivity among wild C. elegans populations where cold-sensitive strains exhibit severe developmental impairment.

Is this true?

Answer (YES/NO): NO